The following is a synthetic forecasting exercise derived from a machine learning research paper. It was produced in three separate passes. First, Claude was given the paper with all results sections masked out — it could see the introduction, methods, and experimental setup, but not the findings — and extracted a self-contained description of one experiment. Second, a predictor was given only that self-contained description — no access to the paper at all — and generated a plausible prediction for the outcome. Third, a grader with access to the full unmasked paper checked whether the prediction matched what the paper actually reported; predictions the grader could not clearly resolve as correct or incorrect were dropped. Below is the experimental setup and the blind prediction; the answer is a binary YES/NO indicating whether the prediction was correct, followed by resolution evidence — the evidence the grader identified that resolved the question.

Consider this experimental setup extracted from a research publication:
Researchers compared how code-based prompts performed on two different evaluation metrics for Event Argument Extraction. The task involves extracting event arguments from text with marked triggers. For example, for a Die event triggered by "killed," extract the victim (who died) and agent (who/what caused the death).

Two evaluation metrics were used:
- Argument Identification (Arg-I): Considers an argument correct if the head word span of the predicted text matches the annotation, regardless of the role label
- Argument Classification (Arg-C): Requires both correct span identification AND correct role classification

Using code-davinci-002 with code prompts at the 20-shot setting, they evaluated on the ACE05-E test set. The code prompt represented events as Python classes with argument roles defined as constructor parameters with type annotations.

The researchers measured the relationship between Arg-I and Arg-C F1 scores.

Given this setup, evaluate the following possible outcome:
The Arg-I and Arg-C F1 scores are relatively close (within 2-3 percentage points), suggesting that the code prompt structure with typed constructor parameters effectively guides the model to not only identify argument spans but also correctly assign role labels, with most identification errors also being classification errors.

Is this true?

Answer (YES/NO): NO